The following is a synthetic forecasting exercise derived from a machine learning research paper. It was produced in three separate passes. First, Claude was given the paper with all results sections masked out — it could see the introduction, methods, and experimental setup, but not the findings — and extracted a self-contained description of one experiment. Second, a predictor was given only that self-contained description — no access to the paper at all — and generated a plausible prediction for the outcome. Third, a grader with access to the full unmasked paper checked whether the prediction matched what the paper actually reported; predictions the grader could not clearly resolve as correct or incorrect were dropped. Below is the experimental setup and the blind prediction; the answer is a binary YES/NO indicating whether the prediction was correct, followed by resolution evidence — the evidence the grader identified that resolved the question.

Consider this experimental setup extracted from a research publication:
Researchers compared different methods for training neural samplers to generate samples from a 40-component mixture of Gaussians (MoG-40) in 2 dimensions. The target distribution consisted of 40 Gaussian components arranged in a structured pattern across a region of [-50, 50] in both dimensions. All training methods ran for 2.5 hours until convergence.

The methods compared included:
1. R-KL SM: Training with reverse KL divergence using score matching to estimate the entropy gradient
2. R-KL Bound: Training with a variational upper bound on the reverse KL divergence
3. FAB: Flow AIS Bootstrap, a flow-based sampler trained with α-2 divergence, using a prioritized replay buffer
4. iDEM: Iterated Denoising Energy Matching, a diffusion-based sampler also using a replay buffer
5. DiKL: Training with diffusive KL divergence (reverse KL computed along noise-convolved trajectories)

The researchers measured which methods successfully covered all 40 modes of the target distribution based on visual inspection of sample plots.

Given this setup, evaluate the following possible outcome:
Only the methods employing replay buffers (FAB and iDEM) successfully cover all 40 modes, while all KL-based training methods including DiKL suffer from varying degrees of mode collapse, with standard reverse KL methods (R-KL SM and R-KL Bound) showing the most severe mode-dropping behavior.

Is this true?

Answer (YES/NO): NO